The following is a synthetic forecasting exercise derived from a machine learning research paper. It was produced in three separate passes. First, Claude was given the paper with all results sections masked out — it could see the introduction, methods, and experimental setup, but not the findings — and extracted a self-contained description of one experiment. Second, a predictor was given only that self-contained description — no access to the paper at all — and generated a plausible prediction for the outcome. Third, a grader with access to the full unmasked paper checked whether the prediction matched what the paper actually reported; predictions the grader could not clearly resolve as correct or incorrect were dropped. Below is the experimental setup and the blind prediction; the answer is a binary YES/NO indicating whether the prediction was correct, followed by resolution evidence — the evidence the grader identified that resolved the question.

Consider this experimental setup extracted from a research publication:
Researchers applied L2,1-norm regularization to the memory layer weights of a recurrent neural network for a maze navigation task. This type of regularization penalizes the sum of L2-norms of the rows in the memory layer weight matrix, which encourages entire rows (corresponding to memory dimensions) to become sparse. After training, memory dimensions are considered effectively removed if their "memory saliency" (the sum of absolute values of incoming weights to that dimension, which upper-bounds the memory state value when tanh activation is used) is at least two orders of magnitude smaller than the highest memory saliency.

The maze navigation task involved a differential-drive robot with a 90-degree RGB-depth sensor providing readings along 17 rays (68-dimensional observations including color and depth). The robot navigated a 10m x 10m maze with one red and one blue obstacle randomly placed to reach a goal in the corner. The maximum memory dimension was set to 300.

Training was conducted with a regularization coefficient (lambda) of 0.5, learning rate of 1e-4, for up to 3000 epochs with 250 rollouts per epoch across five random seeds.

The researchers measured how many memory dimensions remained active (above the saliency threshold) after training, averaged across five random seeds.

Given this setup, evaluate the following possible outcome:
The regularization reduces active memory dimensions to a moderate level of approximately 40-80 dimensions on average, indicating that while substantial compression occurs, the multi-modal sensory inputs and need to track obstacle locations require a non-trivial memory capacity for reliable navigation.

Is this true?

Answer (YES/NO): NO